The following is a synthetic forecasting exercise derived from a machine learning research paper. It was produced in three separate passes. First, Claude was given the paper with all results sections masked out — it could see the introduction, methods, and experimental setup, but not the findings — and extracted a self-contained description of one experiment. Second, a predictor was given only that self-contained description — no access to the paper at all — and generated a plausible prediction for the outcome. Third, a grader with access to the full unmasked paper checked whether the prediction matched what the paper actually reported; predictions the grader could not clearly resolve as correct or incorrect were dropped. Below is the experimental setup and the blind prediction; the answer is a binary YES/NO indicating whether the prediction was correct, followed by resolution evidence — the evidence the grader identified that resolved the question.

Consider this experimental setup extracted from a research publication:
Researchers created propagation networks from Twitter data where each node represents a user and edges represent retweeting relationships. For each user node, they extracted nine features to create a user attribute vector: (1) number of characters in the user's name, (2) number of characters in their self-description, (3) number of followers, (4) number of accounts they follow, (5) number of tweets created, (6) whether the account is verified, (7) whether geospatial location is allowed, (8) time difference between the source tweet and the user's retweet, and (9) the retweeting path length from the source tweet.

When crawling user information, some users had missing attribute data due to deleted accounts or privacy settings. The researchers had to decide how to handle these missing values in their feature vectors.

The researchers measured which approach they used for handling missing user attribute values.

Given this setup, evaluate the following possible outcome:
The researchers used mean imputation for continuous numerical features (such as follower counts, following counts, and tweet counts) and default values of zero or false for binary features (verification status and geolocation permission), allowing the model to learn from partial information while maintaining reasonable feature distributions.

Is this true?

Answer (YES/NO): NO